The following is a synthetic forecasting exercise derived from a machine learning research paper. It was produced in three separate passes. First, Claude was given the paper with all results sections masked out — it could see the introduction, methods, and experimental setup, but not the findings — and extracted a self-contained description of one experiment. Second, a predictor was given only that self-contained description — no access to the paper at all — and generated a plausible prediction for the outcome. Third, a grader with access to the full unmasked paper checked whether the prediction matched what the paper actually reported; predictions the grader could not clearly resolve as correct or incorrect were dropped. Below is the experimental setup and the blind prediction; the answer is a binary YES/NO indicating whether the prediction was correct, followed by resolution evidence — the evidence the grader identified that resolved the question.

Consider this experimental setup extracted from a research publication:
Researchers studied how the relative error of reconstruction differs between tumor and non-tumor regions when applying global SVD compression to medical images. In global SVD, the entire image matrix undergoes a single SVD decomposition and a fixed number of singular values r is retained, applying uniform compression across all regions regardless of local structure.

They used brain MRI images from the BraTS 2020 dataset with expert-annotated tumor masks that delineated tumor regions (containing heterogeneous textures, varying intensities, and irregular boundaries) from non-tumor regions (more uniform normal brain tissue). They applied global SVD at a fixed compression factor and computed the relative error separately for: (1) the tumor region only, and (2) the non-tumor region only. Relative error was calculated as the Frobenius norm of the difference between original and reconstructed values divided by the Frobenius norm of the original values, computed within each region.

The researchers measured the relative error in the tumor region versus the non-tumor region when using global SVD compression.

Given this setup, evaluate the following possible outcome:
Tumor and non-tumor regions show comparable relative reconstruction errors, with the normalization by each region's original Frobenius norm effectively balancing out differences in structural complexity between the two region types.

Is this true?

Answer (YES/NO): NO